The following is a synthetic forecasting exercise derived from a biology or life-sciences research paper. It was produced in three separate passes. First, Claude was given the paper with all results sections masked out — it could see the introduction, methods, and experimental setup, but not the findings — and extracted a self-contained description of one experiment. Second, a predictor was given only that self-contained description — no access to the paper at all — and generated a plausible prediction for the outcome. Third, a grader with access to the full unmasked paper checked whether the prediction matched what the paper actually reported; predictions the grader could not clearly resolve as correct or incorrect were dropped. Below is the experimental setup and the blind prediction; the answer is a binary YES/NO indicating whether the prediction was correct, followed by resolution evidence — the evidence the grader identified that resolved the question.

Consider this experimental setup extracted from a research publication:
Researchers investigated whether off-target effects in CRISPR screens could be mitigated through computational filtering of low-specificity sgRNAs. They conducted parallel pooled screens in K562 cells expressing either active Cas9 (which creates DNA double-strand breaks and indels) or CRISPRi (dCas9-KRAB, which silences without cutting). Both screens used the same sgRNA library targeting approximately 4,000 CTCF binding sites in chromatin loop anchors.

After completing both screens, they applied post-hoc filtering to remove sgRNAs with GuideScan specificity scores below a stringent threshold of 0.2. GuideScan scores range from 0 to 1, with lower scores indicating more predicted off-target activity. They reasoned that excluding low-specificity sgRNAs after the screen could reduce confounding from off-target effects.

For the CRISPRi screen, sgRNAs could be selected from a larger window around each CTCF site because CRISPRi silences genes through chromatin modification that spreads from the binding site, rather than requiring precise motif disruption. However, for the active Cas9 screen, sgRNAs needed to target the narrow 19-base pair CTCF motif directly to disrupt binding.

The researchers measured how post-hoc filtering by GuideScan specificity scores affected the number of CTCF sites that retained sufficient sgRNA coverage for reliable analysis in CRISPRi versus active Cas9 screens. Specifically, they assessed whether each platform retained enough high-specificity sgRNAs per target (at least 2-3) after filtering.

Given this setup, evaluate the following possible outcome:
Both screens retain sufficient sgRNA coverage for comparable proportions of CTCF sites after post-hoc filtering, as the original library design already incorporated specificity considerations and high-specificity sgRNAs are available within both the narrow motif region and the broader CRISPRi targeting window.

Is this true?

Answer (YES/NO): YES